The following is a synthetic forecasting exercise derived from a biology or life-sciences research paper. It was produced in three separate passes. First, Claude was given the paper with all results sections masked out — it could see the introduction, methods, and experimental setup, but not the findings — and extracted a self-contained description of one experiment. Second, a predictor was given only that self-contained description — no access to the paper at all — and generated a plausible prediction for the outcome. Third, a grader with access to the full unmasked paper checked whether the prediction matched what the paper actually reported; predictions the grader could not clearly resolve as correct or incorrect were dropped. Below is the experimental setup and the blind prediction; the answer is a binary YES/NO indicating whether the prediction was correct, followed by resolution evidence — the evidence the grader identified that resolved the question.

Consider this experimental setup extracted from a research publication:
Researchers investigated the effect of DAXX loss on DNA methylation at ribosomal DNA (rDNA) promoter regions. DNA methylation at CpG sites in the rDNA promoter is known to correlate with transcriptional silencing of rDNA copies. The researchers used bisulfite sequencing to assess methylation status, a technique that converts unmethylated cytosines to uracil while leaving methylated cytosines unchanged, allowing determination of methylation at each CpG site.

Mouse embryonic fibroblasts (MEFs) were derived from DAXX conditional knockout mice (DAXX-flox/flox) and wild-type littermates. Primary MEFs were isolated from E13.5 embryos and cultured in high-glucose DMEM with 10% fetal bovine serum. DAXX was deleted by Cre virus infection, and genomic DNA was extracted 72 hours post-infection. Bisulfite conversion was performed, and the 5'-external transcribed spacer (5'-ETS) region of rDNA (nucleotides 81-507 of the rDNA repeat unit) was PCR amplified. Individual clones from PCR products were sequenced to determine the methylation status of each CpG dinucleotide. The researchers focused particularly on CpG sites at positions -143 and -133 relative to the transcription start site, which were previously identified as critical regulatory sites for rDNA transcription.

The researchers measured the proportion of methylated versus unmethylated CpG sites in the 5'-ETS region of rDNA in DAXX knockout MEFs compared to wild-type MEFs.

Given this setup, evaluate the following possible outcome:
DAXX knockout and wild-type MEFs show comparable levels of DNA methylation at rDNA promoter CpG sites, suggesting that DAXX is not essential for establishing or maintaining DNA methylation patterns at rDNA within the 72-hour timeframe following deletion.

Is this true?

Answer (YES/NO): NO